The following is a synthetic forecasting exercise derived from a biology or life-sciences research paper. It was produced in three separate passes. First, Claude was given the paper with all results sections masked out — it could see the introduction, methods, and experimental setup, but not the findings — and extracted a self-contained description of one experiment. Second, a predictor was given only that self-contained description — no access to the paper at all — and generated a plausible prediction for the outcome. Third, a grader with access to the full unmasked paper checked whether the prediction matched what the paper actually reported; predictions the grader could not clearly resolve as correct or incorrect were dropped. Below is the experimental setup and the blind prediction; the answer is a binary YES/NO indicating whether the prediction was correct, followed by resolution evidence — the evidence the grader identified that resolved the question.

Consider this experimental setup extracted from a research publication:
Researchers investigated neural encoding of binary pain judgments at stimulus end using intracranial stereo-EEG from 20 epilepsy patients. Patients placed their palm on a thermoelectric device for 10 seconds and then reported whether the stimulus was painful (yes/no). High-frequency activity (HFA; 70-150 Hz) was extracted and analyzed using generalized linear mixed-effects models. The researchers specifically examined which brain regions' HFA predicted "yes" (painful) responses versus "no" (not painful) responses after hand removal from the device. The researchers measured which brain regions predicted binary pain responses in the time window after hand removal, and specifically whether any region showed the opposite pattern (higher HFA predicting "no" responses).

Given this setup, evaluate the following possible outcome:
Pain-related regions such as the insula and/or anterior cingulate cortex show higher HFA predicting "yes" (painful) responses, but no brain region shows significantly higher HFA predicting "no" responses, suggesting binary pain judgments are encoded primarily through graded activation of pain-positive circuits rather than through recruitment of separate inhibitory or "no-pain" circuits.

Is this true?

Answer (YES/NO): NO